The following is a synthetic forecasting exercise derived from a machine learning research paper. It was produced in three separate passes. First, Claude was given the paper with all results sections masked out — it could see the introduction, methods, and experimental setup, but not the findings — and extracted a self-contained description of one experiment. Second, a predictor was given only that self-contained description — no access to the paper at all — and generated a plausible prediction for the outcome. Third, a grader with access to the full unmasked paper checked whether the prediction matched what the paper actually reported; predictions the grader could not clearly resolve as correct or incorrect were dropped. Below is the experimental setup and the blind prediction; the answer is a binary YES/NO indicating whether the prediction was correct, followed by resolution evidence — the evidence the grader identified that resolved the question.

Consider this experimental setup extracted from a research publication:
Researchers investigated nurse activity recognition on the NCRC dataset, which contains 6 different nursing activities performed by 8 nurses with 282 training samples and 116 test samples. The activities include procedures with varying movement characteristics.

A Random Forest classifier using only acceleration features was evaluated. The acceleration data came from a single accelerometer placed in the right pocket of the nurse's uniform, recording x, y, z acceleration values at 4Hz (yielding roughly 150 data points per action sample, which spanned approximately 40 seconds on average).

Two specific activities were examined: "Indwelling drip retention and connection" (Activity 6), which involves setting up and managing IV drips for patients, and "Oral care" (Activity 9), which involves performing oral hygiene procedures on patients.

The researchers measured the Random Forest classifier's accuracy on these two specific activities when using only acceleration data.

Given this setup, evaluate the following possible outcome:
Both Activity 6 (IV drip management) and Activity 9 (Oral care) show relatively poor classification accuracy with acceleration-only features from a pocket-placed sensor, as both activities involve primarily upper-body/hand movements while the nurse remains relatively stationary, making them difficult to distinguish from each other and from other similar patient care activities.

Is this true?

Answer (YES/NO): NO